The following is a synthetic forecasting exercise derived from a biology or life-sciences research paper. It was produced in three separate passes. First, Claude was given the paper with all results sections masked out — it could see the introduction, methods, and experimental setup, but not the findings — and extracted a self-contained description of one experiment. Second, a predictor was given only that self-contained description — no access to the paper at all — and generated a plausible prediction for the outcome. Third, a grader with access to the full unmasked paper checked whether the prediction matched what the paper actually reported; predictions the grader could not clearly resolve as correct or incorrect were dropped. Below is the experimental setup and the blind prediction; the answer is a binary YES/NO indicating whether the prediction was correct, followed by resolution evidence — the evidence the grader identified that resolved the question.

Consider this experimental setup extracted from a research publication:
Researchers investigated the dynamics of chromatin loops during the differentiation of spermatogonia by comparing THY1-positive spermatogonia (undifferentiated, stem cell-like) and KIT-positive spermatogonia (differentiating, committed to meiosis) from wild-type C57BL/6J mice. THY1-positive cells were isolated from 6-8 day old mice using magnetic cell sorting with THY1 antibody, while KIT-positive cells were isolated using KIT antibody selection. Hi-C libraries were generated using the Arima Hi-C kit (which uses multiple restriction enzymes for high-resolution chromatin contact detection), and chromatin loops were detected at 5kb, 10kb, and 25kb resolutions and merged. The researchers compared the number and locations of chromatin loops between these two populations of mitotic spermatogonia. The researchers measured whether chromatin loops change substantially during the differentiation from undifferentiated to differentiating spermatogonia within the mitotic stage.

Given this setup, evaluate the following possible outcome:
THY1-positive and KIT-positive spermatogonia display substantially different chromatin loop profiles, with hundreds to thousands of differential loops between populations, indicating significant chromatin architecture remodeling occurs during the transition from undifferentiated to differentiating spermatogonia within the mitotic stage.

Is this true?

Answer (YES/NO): NO